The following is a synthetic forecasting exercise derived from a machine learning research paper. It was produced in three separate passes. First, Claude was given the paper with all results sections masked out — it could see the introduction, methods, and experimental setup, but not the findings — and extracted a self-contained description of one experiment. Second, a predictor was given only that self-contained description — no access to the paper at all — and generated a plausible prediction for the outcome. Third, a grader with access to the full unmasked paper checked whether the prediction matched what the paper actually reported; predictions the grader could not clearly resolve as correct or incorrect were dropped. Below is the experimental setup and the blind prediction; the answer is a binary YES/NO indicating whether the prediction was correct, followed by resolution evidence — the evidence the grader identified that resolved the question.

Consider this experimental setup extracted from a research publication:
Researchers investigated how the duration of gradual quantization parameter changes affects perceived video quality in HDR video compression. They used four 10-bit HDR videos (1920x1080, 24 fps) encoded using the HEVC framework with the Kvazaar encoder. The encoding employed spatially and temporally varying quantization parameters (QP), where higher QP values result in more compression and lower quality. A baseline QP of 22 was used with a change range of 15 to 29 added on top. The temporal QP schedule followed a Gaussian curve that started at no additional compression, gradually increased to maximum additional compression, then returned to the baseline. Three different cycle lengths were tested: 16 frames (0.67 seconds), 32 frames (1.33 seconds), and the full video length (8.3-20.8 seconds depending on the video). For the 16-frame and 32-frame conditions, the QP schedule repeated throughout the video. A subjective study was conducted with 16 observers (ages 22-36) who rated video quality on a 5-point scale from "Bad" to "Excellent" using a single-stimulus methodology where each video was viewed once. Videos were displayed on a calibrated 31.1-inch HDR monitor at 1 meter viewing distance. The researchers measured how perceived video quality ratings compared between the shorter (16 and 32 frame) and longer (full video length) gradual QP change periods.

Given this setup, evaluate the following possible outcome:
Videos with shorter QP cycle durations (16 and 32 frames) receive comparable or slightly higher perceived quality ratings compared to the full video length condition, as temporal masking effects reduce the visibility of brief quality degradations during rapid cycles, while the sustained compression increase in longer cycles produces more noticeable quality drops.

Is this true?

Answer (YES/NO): YES